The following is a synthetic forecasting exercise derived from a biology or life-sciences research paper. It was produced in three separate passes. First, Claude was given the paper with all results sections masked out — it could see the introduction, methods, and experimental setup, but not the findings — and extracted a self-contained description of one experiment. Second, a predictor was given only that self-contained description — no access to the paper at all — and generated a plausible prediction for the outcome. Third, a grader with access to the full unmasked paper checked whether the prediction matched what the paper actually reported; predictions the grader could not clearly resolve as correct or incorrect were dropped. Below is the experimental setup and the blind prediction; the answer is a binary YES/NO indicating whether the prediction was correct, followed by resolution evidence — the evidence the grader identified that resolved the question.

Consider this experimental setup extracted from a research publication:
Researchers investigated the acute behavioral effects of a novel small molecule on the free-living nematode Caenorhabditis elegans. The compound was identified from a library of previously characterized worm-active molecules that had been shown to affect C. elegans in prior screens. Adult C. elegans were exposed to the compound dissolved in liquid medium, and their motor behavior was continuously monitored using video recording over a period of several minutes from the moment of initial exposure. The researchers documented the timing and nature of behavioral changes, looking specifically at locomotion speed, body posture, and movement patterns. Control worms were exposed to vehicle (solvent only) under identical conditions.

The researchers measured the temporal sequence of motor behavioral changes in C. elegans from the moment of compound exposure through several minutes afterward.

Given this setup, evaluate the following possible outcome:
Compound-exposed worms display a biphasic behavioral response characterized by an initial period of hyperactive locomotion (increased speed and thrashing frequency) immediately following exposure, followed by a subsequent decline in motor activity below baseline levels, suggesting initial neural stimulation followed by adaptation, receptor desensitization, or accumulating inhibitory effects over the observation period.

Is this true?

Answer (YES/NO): NO